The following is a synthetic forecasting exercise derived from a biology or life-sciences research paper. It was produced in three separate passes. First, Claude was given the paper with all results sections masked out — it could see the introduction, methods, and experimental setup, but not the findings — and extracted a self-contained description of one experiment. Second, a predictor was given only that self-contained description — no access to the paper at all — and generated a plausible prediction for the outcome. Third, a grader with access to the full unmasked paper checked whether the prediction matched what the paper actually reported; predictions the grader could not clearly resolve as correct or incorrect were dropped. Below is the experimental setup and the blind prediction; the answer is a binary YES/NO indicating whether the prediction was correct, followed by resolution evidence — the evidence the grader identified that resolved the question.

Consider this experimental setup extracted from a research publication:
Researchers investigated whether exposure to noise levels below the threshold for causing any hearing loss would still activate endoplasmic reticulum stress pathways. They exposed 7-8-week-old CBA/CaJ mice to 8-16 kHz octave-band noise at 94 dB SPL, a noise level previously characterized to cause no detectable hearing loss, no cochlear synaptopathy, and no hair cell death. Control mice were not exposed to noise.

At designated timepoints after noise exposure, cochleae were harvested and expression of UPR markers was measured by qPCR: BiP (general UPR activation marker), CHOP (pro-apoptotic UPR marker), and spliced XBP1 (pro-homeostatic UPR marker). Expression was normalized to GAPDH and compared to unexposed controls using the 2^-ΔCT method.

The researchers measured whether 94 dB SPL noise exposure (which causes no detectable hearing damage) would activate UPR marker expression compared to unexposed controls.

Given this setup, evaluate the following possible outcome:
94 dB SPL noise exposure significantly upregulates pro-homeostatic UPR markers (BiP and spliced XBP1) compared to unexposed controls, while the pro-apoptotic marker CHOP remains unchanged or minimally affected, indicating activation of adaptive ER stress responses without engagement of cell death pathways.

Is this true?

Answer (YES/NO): NO